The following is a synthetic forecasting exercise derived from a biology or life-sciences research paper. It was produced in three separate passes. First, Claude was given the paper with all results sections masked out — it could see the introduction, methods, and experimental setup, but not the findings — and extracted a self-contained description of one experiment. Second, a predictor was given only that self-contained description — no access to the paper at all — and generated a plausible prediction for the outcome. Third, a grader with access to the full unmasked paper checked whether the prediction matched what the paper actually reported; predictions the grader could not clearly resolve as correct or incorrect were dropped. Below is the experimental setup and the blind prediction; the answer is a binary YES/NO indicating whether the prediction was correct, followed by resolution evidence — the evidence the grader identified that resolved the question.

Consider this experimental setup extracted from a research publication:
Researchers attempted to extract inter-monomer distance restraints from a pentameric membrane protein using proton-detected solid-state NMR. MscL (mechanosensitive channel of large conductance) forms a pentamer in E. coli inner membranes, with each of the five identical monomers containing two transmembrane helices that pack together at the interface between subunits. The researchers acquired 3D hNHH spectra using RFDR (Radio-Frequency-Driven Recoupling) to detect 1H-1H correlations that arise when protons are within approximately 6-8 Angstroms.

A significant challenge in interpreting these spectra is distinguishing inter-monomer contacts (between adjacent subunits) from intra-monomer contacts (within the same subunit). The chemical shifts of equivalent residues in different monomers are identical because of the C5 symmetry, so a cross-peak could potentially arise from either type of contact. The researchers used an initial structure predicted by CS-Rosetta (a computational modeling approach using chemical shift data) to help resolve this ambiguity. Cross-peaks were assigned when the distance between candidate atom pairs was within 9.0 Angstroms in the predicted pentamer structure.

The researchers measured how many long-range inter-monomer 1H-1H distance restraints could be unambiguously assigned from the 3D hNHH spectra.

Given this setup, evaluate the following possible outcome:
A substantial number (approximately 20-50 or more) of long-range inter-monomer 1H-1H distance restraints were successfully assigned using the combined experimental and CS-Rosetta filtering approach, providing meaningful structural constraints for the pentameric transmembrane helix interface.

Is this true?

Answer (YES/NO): YES